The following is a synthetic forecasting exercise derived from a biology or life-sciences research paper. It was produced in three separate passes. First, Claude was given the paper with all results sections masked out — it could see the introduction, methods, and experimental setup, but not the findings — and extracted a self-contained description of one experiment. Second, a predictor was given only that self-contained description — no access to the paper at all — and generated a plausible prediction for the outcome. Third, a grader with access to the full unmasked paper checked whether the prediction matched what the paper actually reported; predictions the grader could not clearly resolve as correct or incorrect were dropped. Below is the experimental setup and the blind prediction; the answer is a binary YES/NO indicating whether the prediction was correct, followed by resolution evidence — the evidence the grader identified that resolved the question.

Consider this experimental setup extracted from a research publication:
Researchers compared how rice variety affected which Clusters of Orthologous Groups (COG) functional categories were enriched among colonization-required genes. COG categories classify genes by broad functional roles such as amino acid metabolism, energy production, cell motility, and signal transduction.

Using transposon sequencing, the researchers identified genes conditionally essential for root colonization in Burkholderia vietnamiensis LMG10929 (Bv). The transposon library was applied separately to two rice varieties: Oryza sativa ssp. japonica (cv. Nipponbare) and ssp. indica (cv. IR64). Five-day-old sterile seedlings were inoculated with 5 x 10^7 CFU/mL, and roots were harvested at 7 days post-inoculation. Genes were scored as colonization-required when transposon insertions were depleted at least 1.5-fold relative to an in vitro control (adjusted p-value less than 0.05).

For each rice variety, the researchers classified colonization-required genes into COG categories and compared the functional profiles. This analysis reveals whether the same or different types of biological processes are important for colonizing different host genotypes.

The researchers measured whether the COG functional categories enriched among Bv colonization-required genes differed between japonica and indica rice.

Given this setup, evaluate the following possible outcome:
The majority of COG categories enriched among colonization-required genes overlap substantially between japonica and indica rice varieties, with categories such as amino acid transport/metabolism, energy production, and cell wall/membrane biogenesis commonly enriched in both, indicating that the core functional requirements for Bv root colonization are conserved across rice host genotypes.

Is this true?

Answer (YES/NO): NO